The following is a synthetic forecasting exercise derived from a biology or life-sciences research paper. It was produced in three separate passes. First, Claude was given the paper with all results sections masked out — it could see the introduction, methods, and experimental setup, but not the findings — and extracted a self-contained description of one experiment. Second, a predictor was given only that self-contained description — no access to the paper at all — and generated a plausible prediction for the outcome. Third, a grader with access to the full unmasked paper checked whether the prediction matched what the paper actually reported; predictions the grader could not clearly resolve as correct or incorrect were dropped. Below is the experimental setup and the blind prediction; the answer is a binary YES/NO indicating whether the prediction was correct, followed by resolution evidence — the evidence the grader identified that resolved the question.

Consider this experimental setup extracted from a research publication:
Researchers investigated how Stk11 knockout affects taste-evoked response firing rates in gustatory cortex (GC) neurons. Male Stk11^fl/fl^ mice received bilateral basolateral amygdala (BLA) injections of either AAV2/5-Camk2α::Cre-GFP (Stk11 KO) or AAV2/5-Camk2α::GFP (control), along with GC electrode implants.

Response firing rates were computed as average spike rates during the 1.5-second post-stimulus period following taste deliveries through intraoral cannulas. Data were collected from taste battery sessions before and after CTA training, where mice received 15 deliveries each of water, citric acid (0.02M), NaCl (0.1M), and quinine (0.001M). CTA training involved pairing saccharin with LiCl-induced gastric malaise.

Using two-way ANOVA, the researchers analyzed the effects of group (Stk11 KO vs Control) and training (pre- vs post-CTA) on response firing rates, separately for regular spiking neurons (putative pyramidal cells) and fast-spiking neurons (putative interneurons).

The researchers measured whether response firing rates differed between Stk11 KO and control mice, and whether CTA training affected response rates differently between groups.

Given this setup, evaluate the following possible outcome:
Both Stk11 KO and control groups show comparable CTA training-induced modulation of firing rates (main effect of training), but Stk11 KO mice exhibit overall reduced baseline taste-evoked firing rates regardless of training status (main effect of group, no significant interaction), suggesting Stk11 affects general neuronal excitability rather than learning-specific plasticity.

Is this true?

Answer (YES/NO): NO